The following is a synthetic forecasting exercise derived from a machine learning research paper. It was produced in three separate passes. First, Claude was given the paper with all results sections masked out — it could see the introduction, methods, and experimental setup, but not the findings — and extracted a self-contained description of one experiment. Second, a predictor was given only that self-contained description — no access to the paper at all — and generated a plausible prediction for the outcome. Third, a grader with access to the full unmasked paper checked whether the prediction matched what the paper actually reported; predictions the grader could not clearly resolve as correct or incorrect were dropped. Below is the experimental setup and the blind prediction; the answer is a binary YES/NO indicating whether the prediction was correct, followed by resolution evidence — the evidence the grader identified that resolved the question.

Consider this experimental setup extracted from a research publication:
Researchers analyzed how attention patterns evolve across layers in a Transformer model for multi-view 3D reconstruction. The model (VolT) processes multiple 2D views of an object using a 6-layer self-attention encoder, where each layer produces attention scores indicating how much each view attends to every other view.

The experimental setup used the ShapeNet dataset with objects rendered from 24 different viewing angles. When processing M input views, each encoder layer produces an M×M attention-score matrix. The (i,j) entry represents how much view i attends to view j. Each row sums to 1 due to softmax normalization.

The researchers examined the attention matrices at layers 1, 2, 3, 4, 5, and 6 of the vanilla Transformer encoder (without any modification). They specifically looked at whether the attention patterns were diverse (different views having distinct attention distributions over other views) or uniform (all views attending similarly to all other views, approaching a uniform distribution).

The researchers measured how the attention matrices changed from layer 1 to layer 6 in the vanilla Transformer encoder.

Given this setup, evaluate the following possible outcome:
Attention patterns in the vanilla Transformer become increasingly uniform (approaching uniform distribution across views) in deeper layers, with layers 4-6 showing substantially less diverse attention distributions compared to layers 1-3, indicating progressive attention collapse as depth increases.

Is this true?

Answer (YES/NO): YES